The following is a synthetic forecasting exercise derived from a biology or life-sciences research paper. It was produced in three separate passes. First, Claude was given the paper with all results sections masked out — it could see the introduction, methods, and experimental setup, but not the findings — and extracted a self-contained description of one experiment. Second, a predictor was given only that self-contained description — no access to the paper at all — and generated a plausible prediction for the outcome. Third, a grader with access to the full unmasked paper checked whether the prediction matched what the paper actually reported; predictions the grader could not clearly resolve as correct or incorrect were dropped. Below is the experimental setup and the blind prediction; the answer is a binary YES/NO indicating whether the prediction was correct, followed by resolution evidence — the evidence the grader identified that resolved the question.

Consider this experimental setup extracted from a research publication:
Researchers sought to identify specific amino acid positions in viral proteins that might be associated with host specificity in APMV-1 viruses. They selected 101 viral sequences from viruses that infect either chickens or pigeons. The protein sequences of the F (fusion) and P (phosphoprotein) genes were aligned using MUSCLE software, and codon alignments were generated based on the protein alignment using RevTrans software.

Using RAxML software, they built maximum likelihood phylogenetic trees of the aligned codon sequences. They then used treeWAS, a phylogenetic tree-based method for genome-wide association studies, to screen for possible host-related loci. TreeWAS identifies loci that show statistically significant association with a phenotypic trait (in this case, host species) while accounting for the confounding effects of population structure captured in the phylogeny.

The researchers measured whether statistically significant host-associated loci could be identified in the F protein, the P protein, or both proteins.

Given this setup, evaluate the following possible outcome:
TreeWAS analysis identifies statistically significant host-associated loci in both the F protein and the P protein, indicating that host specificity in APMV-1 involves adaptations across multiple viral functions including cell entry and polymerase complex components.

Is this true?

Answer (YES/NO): NO